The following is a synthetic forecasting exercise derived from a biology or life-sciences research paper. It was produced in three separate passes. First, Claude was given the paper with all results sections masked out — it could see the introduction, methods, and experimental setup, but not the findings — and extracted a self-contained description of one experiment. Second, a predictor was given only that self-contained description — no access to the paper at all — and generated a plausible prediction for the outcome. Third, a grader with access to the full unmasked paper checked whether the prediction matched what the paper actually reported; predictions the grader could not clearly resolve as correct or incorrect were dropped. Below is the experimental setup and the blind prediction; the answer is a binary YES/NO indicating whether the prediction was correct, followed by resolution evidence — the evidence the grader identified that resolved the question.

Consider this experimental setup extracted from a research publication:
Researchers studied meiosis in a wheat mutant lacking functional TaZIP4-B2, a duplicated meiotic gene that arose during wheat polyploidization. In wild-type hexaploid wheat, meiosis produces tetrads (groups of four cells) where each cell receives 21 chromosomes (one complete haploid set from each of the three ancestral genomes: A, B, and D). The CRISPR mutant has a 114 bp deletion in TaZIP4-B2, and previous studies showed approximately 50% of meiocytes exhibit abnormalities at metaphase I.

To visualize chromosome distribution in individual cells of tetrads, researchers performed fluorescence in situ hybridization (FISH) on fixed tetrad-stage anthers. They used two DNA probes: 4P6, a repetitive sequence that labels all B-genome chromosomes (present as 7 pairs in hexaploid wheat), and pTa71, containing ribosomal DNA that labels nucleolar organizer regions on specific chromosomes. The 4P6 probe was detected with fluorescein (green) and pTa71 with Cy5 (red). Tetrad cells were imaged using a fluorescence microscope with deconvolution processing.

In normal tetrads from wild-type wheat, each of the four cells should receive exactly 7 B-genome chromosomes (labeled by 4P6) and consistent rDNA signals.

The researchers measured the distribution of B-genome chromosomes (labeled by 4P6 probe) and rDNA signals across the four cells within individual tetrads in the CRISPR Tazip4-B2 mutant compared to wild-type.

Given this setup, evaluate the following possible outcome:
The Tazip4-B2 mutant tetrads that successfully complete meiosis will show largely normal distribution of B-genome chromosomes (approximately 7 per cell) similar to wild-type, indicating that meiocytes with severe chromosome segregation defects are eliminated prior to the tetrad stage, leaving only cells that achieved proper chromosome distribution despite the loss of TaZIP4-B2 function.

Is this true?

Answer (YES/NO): NO